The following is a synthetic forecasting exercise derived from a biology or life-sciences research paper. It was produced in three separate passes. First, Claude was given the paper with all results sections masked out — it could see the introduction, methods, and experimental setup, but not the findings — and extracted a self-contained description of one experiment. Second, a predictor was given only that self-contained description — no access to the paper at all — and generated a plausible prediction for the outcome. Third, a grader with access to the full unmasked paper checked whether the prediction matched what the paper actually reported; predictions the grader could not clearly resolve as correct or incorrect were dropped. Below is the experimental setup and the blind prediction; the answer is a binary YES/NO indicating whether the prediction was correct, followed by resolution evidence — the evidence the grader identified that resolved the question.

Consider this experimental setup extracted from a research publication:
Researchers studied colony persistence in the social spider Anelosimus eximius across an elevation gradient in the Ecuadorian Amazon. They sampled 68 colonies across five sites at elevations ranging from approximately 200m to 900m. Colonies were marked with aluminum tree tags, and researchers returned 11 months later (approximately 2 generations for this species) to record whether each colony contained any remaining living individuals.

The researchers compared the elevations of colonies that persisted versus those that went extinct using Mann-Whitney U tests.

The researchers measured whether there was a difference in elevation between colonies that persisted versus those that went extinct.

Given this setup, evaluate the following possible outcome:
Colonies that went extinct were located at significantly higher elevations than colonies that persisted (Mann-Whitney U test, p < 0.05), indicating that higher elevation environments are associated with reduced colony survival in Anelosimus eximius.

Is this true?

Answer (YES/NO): NO